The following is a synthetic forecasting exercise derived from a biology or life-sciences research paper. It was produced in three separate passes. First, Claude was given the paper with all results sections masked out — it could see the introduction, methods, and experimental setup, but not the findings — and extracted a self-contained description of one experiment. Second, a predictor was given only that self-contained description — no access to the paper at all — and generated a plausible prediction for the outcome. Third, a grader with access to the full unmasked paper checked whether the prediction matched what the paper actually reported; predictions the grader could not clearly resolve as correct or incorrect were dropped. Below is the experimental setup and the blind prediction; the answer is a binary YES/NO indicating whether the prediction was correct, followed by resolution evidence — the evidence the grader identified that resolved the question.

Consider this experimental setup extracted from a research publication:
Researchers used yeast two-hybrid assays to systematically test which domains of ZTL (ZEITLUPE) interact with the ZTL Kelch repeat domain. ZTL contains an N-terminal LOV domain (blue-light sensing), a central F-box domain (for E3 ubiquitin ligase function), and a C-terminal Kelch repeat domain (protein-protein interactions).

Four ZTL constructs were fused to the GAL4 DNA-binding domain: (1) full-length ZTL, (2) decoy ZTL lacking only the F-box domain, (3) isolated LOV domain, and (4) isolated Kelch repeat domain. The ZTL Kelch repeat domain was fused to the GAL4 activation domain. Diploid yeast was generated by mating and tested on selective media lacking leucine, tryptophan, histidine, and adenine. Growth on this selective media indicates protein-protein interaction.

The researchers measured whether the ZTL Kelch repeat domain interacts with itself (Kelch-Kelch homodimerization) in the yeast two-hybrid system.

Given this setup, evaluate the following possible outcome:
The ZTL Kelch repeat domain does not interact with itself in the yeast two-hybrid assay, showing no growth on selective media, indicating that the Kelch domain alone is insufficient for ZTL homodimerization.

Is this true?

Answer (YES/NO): YES